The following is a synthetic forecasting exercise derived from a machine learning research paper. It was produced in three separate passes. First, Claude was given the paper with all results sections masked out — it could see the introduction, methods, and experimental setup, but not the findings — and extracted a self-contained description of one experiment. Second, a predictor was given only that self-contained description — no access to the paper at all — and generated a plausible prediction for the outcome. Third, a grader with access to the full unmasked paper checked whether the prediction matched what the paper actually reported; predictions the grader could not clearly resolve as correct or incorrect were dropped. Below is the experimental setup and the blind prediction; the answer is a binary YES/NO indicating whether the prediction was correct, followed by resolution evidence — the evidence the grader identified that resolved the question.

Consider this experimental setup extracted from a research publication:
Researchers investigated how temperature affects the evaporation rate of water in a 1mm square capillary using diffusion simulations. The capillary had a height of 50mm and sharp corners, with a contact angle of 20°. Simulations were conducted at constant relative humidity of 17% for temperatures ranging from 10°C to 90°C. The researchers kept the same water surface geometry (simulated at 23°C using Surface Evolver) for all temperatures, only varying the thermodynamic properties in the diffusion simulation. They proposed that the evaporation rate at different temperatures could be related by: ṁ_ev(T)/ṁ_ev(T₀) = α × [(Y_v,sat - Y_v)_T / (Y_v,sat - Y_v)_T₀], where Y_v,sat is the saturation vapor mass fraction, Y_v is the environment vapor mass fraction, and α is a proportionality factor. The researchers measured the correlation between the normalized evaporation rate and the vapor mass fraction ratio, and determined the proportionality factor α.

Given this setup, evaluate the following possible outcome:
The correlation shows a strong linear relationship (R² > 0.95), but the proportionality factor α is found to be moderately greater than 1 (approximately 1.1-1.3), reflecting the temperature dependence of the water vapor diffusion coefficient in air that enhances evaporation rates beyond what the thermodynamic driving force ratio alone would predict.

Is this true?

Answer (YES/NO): NO